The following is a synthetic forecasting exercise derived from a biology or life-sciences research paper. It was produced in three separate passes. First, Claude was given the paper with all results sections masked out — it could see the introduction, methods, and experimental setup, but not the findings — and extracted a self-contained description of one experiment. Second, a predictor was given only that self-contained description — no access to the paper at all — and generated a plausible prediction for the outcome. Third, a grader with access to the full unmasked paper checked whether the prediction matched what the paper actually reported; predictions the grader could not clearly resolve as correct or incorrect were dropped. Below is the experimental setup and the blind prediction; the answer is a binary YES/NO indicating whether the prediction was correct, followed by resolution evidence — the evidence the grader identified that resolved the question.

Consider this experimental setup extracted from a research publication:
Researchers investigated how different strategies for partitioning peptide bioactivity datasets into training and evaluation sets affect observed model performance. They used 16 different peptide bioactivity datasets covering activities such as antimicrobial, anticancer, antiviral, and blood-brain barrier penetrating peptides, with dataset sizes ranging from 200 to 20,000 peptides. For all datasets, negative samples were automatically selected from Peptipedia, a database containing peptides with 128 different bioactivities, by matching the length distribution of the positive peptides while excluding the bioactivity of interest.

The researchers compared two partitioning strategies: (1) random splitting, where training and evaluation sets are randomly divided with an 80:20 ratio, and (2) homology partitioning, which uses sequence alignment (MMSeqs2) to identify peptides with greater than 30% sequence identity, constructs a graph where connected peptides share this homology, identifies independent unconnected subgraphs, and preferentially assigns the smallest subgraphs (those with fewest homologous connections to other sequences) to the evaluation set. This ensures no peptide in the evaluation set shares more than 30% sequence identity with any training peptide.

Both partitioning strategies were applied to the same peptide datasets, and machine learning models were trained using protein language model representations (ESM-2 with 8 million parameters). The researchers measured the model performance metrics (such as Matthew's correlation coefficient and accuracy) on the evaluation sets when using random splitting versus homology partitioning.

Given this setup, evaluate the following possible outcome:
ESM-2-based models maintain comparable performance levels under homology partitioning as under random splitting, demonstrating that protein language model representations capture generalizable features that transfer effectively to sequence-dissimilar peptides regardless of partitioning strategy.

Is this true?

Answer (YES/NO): NO